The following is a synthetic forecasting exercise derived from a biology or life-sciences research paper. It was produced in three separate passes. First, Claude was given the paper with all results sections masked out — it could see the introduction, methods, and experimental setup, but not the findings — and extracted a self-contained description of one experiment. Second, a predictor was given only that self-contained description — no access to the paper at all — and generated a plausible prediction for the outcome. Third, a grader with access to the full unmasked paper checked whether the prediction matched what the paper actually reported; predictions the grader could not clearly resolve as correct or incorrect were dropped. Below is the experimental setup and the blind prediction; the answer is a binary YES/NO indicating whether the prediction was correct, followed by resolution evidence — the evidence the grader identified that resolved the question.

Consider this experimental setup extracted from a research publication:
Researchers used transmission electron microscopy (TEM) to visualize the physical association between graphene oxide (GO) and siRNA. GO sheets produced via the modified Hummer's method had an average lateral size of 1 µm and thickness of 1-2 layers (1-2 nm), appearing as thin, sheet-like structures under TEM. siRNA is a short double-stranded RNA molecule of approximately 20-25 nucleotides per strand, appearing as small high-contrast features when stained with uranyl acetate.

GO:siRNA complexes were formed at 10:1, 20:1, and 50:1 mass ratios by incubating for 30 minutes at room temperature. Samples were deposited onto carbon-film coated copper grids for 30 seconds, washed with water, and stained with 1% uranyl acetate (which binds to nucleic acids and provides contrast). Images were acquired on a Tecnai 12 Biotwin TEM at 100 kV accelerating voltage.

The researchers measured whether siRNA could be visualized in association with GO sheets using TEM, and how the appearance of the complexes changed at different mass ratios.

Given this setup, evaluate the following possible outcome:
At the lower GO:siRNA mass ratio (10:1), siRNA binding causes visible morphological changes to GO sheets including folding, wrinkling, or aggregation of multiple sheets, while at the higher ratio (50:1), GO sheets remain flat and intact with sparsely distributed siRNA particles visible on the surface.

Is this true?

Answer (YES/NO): NO